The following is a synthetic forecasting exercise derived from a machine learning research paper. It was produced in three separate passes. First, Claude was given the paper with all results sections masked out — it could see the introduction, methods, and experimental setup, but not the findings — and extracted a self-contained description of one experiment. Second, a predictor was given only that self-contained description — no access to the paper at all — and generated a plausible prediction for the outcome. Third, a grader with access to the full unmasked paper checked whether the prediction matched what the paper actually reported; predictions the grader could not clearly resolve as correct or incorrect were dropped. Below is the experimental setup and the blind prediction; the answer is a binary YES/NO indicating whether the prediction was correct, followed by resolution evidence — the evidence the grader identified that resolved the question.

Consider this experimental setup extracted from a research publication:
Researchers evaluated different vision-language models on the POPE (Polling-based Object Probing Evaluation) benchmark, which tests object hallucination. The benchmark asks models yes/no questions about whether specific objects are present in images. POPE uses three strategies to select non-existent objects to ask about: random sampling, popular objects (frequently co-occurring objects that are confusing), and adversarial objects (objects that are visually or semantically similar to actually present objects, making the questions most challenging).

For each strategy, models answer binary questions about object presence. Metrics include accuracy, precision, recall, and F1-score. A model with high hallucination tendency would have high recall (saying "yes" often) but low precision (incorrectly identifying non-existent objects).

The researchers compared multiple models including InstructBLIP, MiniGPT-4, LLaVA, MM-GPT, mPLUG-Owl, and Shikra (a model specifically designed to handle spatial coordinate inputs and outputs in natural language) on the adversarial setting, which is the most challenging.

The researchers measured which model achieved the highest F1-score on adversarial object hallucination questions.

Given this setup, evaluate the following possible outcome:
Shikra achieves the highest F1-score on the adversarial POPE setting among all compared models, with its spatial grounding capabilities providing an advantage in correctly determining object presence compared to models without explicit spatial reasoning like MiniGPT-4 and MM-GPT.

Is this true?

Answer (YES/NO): YES